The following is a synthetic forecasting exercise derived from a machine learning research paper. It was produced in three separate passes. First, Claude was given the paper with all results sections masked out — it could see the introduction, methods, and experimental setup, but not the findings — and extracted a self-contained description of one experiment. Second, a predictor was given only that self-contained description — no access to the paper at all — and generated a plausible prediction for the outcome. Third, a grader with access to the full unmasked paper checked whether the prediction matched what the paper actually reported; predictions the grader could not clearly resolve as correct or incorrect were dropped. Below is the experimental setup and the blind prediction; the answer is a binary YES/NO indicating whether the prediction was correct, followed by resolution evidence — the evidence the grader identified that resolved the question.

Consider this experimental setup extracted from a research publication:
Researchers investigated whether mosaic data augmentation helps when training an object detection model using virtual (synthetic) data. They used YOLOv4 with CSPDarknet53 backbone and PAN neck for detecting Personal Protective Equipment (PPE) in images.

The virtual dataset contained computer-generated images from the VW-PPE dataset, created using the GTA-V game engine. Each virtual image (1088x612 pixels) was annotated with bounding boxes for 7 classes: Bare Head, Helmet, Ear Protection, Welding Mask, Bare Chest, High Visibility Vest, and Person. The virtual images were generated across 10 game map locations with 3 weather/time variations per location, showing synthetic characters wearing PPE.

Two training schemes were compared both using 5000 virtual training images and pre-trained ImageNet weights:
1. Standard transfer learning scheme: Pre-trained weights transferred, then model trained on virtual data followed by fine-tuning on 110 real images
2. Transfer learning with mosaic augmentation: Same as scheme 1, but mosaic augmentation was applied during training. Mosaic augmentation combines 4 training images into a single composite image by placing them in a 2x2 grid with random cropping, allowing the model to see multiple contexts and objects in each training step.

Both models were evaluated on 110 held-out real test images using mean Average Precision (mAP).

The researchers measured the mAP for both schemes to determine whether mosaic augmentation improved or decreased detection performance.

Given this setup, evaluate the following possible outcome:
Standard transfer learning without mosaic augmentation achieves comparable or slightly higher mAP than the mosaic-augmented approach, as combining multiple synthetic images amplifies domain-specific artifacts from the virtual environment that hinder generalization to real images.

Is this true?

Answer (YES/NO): NO